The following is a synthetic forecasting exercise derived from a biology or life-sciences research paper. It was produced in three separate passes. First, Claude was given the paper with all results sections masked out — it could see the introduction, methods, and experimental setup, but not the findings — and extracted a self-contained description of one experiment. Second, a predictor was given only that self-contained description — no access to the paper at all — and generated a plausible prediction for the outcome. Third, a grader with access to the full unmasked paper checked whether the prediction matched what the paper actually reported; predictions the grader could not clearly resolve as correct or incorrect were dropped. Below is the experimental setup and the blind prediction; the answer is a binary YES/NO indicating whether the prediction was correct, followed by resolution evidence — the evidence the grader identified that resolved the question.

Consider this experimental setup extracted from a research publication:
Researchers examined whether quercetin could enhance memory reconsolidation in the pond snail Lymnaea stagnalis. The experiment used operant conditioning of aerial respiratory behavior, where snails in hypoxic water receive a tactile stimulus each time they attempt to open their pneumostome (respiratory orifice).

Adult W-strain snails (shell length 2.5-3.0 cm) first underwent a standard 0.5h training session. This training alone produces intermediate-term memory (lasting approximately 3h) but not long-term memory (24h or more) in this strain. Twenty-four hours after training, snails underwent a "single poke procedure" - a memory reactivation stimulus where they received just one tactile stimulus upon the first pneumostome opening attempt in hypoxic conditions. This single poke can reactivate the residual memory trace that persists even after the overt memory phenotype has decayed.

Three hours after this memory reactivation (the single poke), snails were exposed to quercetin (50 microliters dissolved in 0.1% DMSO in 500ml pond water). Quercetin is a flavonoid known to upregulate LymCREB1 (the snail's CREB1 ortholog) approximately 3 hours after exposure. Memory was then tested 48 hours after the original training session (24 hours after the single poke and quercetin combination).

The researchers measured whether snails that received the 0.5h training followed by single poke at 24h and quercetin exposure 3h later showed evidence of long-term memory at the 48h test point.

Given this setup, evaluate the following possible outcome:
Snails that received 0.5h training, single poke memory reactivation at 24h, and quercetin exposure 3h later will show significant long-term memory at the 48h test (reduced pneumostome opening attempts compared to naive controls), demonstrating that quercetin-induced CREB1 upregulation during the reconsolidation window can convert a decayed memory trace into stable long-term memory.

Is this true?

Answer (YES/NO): YES